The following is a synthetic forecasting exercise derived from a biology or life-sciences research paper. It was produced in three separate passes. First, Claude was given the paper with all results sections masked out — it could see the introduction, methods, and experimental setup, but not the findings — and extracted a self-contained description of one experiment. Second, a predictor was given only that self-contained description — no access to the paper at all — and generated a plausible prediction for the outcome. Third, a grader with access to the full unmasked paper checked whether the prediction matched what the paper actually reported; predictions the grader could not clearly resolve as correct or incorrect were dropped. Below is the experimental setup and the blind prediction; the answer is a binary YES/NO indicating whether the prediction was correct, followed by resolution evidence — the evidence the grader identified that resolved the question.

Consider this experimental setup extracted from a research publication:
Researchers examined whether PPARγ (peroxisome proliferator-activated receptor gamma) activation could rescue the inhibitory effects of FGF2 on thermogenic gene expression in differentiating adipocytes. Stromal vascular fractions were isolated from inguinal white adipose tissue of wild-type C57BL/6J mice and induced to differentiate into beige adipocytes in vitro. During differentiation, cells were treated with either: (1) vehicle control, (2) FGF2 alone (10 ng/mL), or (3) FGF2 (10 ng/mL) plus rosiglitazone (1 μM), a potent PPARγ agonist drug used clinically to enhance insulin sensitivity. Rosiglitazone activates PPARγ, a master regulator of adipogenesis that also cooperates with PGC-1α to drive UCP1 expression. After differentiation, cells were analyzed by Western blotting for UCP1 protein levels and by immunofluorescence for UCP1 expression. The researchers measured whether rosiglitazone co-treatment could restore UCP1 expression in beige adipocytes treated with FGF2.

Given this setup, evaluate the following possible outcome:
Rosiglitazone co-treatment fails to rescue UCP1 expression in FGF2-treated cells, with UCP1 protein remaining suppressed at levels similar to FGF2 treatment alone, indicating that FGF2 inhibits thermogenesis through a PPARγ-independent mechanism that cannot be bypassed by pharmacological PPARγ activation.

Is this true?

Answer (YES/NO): NO